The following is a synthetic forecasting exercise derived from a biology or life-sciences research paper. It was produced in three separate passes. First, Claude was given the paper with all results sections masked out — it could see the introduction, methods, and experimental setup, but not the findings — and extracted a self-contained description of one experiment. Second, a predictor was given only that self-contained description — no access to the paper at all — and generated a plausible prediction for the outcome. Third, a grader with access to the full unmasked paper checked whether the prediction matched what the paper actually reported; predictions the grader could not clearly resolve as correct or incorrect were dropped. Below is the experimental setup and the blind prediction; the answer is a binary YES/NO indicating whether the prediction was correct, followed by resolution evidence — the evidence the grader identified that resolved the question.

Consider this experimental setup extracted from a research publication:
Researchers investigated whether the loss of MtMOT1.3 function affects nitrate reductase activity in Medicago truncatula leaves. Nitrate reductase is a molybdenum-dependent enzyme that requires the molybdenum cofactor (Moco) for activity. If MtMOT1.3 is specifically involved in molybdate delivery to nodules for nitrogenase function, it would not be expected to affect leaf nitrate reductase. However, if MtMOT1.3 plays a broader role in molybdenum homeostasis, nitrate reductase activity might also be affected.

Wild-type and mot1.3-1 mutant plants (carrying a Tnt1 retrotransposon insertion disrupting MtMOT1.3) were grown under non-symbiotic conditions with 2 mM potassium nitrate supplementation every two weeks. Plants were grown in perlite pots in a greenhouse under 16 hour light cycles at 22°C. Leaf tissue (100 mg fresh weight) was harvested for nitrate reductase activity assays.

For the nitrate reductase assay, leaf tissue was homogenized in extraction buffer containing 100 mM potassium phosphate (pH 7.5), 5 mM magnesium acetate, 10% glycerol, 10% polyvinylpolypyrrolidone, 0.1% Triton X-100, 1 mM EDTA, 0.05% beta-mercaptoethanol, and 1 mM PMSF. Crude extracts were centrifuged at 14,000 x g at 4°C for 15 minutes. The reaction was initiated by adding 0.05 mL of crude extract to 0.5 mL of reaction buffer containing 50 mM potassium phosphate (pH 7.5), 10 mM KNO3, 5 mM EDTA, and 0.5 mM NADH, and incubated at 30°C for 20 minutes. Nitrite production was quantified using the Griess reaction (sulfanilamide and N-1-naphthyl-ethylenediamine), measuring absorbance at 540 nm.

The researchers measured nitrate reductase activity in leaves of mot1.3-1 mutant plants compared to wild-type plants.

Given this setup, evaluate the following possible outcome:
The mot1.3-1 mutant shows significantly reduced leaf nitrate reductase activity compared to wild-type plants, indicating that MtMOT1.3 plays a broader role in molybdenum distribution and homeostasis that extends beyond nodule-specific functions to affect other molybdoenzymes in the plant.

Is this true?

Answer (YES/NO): NO